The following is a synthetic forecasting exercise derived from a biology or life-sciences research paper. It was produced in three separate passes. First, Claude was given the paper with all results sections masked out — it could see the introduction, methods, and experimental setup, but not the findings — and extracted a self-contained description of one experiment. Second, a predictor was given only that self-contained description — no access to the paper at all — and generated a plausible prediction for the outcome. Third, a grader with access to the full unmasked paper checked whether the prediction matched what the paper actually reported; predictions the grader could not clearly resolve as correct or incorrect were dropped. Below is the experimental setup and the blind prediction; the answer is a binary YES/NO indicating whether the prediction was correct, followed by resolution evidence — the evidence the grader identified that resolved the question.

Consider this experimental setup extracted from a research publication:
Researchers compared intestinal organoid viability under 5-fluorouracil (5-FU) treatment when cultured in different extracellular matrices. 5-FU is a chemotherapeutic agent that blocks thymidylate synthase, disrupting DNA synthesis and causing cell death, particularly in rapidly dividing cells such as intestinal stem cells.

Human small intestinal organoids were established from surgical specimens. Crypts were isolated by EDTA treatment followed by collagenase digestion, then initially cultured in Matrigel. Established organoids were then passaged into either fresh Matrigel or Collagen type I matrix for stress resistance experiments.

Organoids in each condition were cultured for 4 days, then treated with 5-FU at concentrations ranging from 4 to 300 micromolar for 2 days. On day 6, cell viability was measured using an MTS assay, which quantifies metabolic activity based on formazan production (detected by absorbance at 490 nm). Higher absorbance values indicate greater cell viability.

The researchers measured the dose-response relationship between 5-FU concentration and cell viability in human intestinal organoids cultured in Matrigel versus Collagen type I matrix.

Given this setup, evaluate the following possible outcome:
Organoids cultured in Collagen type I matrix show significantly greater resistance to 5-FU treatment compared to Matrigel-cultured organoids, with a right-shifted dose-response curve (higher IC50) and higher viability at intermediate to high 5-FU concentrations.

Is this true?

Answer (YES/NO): YES